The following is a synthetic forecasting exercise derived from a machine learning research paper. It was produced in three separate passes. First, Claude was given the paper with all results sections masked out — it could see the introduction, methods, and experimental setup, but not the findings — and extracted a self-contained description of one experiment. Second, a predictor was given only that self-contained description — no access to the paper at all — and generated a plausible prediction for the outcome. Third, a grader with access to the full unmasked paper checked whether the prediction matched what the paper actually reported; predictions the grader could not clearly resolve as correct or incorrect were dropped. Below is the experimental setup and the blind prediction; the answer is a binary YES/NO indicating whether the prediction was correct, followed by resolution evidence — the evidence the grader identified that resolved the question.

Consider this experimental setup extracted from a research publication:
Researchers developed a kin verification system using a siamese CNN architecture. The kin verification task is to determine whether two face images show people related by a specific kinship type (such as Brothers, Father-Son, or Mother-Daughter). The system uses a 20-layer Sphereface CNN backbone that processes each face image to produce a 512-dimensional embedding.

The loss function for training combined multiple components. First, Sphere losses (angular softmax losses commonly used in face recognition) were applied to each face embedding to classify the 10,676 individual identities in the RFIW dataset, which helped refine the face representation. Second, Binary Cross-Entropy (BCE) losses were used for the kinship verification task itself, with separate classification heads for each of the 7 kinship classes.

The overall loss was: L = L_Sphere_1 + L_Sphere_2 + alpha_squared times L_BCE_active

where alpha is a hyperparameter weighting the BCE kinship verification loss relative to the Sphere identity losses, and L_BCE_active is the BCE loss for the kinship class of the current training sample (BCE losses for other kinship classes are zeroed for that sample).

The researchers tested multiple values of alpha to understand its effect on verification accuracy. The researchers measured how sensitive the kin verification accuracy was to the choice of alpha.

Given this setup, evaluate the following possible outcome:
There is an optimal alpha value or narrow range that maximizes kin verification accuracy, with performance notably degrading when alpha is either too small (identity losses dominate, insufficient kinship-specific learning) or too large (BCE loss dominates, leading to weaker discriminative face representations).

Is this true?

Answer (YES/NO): NO